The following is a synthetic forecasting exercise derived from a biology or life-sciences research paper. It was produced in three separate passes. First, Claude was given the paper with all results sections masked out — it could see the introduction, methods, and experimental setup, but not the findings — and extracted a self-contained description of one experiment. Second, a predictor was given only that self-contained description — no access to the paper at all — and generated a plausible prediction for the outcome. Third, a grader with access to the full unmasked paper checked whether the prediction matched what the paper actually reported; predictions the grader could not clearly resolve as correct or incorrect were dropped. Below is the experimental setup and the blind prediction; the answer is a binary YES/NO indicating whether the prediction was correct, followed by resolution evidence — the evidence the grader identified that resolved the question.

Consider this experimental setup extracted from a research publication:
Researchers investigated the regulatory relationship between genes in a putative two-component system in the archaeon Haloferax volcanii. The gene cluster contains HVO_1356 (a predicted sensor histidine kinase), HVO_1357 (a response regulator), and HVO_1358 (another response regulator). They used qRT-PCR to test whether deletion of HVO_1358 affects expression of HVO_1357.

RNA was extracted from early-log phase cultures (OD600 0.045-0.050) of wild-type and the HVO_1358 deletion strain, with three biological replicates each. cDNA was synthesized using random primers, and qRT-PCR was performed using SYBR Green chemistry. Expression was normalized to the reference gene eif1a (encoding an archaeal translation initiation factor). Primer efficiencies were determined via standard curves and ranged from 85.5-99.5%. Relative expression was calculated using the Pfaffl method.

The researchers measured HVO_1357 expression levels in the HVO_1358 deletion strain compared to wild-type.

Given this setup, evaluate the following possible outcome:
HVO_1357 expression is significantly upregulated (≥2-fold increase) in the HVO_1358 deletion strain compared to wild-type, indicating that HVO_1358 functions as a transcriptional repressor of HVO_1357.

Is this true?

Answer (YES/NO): NO